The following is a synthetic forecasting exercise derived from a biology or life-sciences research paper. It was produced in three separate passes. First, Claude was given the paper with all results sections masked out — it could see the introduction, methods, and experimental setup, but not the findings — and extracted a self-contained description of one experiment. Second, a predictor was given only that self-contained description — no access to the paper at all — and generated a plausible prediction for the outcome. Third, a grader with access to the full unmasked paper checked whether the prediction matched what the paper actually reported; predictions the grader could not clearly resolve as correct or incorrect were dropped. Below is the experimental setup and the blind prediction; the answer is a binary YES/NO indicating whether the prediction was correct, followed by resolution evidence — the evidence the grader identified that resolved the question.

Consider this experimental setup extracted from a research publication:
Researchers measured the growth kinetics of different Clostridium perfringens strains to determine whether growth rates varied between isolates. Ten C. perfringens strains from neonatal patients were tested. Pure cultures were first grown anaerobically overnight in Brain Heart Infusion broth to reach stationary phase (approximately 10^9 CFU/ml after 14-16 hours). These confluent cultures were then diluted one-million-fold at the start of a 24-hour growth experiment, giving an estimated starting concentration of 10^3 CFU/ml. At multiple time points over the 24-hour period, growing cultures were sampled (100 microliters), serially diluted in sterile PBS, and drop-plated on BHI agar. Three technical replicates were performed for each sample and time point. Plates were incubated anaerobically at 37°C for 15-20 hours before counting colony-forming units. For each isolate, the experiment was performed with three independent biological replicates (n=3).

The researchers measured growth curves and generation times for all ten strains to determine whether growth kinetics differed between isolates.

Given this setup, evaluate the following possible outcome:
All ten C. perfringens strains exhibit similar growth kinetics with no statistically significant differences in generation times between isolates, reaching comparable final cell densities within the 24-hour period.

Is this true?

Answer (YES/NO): YES